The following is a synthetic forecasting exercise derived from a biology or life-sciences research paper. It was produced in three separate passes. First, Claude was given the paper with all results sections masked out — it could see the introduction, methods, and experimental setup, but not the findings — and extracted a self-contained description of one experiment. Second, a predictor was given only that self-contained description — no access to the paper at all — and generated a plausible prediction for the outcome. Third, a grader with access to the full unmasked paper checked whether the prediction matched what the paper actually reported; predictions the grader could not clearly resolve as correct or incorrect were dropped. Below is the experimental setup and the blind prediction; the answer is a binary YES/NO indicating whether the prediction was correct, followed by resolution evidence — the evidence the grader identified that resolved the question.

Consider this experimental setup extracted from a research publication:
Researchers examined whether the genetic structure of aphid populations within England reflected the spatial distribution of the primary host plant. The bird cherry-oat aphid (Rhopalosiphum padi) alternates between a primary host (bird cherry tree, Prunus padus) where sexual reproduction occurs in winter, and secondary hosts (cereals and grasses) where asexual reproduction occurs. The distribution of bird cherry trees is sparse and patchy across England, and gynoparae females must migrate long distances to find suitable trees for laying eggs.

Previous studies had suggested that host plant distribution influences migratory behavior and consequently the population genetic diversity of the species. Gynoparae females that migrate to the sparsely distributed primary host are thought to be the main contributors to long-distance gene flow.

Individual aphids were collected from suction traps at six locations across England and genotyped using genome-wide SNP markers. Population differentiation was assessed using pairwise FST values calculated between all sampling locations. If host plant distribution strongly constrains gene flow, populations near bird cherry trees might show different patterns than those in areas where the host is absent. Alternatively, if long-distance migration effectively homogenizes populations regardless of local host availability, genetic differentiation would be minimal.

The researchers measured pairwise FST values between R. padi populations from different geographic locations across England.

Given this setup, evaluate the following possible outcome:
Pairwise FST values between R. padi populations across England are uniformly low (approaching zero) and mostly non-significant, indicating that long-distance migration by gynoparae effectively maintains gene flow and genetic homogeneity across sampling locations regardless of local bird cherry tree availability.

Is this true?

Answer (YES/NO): NO